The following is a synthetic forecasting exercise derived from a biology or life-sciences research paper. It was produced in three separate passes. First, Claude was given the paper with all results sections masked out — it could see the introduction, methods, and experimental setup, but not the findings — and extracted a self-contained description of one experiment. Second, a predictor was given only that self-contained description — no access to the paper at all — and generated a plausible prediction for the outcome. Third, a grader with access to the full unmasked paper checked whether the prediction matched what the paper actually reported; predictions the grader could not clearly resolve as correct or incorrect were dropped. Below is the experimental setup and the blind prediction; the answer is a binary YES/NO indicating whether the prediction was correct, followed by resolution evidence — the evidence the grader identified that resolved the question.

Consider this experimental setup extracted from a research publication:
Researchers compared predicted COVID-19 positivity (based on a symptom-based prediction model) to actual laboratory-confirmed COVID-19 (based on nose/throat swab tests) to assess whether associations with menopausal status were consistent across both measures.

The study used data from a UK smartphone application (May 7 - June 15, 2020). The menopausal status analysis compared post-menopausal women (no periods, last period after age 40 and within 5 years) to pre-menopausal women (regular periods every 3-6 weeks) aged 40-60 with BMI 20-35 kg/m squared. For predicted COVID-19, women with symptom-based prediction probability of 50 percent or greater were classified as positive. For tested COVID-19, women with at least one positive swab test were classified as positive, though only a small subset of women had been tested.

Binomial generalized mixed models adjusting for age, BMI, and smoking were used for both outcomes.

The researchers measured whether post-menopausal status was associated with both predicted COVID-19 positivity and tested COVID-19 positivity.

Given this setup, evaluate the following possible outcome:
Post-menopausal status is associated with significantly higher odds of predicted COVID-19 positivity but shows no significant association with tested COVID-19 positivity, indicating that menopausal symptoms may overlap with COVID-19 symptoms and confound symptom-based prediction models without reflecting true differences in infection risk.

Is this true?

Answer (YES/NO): YES